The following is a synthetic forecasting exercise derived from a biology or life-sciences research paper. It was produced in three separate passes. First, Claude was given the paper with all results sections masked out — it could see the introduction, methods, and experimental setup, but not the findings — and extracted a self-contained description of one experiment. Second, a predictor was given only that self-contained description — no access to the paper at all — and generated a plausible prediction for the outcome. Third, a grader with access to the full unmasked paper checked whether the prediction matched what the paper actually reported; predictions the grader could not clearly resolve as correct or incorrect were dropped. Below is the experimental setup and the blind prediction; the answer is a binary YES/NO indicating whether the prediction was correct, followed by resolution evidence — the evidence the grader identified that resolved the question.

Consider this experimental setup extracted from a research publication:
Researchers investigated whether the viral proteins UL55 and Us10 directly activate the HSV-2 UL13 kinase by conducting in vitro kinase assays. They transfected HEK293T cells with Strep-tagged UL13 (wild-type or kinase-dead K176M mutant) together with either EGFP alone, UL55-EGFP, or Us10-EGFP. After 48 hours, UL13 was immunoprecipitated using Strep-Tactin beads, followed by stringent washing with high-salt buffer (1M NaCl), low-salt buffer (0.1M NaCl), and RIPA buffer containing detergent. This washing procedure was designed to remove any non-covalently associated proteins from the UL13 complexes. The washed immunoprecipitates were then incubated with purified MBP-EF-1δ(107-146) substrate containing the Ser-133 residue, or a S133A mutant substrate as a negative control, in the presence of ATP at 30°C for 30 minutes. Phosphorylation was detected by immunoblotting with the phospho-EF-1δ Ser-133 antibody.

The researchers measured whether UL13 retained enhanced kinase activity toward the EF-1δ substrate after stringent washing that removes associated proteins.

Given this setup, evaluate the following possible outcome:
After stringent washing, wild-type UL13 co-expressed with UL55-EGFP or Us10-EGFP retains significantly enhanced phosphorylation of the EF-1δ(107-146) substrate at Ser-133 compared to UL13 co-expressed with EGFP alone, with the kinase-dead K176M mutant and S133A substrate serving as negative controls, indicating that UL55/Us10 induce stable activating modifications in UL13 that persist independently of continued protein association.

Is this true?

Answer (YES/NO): NO